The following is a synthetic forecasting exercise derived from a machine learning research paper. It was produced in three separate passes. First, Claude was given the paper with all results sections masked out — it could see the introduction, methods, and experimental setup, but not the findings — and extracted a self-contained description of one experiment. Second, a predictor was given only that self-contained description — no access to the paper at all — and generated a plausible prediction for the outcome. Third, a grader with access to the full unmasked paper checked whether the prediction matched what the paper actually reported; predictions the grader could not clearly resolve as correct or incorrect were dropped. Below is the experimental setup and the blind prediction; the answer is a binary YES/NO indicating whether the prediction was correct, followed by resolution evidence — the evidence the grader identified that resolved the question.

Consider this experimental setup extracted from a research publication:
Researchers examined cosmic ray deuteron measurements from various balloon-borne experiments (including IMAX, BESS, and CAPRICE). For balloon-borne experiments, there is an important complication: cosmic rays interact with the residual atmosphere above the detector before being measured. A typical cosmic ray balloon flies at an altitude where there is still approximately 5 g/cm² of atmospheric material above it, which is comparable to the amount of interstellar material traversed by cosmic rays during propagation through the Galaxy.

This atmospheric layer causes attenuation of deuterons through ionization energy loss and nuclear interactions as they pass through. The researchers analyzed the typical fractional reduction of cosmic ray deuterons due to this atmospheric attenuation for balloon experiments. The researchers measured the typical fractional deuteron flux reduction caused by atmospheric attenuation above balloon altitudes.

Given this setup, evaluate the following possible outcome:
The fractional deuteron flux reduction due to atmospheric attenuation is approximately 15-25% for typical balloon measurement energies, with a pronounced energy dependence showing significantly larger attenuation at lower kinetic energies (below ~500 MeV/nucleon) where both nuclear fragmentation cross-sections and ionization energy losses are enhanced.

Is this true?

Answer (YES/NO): NO